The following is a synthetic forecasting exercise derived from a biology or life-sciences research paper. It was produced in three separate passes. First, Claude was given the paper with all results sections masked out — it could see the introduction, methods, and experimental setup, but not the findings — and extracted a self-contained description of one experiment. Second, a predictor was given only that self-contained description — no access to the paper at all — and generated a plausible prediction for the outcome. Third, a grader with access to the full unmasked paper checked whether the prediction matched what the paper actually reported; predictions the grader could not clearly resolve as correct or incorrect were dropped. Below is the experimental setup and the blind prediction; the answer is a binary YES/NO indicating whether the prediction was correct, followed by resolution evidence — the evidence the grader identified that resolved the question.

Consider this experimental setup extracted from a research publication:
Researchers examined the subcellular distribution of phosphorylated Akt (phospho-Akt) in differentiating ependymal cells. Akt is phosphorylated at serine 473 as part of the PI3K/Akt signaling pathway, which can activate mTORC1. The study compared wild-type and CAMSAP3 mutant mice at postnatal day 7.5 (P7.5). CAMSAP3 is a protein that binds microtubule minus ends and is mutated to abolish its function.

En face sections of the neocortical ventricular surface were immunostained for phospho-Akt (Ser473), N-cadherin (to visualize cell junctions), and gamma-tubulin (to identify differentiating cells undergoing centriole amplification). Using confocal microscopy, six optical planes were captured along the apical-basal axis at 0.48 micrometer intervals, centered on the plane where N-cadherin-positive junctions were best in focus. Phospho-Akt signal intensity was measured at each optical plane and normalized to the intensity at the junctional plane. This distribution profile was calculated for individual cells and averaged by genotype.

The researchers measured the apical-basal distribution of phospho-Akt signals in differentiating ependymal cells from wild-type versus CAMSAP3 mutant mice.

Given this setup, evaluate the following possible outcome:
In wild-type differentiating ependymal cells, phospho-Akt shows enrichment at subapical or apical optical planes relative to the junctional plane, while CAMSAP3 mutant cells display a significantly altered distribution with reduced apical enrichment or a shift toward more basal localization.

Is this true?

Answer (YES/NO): NO